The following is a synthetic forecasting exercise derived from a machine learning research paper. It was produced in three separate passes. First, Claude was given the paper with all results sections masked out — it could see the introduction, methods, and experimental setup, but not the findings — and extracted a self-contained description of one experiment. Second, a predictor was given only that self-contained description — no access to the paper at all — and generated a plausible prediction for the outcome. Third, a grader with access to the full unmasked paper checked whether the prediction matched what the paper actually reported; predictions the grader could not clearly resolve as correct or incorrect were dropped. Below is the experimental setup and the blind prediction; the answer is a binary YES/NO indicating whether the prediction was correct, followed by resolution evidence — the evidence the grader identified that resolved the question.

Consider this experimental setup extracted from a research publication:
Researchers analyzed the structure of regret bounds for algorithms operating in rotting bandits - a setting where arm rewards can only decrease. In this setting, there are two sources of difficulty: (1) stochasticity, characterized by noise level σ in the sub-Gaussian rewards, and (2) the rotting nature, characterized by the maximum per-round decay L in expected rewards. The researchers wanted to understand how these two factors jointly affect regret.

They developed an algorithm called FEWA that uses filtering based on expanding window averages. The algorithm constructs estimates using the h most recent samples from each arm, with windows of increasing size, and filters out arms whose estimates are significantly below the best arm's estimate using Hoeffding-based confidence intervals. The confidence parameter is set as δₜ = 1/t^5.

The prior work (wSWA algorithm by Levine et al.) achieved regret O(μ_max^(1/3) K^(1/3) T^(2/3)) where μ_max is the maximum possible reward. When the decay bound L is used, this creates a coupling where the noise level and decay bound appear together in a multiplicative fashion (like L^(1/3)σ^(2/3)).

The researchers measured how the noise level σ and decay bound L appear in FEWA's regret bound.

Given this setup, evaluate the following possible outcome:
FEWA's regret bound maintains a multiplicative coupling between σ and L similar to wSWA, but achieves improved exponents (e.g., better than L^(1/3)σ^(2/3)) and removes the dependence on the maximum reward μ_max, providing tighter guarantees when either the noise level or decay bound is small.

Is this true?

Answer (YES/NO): NO